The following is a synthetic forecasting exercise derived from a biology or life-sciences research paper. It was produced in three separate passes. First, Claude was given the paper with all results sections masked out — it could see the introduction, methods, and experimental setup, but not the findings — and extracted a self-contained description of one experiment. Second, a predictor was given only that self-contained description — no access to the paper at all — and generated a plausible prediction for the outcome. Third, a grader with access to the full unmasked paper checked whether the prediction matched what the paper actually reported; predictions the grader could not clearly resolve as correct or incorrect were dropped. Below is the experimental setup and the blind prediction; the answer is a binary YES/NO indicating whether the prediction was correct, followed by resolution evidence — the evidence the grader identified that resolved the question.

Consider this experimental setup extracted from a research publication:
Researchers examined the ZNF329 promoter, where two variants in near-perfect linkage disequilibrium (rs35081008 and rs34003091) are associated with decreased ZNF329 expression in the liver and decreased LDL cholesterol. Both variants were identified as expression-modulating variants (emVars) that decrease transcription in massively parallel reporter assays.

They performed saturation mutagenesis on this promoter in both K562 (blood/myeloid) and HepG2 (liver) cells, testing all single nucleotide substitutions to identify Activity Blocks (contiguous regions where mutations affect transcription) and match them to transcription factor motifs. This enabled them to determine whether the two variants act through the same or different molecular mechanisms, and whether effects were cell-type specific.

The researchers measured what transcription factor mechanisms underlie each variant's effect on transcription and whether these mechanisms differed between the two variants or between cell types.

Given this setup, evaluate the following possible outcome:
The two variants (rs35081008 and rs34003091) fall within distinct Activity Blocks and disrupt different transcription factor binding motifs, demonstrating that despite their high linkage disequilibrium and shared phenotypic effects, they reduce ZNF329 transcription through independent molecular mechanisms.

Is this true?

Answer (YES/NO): YES